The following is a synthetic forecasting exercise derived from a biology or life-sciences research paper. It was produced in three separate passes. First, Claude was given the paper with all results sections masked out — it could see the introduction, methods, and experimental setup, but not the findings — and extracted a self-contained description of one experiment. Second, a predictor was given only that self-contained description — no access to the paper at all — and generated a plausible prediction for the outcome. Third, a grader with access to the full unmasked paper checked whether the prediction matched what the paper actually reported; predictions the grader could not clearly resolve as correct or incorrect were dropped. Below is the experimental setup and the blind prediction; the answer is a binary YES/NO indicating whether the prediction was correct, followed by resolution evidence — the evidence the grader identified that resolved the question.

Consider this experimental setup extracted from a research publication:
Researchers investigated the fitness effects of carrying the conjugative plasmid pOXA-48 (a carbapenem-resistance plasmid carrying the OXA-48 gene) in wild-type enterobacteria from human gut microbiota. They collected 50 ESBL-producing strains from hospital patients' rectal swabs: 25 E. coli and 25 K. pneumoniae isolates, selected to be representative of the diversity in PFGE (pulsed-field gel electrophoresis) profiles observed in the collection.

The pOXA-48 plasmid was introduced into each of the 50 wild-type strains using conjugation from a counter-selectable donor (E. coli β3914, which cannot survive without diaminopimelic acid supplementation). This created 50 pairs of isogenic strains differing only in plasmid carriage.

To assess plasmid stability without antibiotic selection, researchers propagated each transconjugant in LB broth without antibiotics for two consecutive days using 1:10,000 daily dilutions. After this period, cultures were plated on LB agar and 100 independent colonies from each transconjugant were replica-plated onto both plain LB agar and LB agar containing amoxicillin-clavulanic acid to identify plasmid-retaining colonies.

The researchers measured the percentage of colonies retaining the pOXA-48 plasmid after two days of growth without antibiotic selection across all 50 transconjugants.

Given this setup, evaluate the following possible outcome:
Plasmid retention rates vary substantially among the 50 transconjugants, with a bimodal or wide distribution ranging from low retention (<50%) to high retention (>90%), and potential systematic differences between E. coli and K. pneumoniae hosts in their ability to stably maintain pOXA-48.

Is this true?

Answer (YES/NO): NO